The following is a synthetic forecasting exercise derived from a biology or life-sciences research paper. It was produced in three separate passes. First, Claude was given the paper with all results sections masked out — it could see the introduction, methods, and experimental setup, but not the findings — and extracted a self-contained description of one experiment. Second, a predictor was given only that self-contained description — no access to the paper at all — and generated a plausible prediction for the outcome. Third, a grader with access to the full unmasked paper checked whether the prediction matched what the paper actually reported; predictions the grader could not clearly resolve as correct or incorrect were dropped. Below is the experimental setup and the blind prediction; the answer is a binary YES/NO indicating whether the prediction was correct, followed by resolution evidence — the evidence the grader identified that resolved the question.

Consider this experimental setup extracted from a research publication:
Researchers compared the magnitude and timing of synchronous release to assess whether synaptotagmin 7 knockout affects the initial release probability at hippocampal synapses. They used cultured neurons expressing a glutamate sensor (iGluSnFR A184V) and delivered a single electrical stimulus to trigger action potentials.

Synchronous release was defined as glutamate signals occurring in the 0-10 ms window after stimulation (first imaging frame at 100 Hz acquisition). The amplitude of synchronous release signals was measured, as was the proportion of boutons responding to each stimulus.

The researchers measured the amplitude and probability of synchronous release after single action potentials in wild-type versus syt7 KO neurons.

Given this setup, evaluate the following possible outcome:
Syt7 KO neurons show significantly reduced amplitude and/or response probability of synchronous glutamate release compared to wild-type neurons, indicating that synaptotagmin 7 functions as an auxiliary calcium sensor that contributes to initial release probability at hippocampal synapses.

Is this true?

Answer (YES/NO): NO